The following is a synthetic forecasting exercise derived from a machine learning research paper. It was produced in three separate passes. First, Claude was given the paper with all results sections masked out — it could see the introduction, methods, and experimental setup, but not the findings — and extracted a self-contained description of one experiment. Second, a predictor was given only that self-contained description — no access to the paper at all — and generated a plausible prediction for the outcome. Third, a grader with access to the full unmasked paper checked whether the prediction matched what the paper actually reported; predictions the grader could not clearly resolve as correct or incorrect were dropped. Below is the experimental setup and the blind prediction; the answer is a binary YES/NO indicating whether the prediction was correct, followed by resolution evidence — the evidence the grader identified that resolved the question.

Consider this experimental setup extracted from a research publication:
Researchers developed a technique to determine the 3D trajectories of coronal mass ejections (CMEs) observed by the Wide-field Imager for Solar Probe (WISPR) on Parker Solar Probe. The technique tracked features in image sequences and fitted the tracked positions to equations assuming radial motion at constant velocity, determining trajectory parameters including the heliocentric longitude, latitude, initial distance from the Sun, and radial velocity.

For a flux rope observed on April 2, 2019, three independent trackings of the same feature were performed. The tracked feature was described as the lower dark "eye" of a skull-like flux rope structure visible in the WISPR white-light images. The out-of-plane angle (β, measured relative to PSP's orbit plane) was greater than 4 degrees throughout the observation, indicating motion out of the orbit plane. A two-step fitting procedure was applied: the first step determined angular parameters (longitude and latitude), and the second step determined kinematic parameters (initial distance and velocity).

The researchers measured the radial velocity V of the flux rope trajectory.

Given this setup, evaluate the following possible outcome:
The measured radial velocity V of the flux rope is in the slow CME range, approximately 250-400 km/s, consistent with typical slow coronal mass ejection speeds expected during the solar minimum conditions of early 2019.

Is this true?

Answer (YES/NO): YES